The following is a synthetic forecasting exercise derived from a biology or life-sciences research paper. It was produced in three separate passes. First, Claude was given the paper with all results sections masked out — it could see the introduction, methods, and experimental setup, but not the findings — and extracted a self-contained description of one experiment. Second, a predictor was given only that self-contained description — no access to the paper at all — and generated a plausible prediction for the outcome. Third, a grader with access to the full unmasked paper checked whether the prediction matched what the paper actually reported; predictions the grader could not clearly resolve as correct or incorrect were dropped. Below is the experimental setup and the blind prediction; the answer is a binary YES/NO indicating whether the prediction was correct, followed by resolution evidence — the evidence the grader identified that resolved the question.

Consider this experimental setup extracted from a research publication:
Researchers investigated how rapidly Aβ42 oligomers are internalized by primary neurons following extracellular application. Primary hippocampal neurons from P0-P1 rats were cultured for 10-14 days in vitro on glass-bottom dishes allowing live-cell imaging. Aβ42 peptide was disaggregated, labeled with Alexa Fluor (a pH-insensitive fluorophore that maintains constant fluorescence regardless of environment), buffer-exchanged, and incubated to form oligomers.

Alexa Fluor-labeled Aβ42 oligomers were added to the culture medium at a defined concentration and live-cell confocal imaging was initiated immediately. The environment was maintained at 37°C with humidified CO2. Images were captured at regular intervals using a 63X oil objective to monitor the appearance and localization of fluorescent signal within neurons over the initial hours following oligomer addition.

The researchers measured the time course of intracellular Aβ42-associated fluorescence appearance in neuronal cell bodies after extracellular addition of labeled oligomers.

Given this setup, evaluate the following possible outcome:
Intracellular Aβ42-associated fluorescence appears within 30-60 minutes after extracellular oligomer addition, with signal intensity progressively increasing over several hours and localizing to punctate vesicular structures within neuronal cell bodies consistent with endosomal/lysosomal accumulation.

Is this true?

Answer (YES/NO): YES